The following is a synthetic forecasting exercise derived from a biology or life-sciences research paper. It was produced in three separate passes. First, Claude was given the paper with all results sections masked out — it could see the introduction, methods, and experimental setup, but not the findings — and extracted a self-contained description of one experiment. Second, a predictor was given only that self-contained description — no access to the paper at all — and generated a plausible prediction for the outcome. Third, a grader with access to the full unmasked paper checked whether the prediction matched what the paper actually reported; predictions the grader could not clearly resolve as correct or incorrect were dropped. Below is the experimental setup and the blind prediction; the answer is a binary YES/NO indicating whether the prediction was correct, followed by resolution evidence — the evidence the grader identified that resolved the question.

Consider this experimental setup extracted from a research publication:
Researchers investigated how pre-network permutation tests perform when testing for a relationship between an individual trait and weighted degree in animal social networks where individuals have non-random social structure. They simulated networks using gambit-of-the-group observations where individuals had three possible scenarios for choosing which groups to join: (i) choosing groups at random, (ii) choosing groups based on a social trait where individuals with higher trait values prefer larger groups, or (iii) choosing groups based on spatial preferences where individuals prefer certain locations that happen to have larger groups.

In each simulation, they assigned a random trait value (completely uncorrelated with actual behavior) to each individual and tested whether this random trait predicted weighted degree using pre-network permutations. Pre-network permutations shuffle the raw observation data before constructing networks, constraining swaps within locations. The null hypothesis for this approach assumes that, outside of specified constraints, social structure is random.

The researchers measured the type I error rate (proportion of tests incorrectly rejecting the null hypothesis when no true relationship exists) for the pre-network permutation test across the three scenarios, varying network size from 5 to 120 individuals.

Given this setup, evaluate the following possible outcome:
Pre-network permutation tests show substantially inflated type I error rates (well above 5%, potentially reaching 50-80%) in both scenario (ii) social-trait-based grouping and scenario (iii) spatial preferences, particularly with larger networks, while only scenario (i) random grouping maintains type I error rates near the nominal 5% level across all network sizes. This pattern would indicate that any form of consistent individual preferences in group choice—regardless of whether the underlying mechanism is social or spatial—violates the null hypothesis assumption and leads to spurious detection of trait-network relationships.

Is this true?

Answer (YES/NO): NO